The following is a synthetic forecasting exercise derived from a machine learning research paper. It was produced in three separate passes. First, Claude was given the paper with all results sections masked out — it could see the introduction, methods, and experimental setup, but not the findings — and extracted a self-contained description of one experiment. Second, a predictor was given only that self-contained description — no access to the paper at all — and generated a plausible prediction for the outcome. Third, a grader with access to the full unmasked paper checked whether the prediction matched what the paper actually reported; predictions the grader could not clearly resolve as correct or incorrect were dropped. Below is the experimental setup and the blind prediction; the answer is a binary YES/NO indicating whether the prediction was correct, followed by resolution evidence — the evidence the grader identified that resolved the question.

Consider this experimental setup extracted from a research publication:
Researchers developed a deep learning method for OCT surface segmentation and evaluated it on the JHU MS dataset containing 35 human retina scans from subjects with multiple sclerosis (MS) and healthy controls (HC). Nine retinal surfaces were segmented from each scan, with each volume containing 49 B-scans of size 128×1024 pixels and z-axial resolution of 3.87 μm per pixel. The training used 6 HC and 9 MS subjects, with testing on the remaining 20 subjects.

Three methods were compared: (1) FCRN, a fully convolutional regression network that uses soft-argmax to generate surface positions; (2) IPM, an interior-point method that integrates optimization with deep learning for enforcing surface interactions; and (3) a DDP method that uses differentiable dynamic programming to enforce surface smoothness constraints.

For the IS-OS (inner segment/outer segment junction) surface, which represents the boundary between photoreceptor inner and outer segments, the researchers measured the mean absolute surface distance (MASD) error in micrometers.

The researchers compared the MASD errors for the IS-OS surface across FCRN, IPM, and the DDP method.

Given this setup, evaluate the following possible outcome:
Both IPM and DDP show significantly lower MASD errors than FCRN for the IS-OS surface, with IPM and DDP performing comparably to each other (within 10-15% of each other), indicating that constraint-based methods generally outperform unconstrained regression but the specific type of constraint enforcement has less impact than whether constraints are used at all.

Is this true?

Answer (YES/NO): NO